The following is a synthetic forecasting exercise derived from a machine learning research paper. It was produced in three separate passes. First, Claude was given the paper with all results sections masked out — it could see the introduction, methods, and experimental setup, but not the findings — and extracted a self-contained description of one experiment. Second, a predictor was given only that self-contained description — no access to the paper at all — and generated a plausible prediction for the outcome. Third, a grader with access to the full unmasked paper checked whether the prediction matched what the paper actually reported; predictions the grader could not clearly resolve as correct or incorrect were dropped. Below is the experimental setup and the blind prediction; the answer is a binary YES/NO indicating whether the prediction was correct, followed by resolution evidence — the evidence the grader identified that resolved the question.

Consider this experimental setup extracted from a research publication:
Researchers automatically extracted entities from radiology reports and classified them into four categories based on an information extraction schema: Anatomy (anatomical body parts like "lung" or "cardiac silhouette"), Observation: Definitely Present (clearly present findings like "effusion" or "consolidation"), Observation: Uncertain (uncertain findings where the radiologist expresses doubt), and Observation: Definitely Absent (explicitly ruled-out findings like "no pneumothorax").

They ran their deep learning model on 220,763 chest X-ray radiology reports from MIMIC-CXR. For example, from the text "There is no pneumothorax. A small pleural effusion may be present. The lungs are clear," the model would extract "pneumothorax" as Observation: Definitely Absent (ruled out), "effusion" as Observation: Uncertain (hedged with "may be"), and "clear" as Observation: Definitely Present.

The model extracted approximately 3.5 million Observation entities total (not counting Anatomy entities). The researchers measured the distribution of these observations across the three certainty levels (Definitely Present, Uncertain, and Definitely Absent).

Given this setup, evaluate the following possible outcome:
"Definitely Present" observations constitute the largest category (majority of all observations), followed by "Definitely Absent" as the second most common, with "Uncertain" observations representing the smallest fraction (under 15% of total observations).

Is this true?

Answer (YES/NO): YES